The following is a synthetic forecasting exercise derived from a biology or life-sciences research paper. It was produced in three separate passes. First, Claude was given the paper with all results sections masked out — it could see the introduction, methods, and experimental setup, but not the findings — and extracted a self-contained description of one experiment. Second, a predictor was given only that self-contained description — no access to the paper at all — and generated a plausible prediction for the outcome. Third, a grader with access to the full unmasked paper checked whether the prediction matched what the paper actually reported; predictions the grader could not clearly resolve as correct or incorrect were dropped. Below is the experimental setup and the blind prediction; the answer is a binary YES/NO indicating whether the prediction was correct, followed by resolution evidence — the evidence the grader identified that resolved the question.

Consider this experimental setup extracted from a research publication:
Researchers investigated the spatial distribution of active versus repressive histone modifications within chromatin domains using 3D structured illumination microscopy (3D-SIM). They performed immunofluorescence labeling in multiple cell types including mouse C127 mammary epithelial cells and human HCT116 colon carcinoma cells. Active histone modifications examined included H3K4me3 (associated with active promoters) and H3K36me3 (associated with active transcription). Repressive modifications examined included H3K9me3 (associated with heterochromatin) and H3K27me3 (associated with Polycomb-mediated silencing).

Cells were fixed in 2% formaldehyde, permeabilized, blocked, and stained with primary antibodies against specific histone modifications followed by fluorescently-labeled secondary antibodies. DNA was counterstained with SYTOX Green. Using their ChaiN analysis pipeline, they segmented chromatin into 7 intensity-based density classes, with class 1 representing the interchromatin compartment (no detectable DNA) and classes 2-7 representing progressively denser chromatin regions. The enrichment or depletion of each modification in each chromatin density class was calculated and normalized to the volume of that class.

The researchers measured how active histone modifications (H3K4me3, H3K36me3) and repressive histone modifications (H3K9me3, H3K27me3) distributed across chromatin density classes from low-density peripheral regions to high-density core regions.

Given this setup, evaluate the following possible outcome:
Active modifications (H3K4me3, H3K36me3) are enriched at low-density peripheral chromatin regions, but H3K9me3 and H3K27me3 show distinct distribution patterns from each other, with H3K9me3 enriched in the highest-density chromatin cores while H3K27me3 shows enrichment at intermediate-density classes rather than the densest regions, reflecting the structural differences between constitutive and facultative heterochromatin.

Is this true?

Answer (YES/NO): YES